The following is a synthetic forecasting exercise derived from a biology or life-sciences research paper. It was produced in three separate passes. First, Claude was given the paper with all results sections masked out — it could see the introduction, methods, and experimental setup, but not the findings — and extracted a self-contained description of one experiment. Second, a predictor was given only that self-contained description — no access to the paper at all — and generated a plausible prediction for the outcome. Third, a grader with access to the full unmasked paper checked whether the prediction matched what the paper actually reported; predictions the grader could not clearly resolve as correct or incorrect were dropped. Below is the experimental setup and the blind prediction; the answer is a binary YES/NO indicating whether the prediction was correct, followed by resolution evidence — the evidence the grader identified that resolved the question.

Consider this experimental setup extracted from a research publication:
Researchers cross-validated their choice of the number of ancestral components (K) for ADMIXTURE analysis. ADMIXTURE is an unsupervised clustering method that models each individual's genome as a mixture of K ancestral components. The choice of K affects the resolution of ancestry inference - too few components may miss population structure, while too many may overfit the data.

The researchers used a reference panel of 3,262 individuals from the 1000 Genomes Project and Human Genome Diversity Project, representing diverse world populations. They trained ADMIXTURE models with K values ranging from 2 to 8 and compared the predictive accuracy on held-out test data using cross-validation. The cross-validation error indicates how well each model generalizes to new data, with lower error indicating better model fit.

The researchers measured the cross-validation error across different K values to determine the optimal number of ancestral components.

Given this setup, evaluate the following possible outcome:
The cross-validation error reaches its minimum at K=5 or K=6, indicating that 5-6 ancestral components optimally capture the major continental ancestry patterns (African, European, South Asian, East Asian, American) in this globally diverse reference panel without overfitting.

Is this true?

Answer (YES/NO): NO